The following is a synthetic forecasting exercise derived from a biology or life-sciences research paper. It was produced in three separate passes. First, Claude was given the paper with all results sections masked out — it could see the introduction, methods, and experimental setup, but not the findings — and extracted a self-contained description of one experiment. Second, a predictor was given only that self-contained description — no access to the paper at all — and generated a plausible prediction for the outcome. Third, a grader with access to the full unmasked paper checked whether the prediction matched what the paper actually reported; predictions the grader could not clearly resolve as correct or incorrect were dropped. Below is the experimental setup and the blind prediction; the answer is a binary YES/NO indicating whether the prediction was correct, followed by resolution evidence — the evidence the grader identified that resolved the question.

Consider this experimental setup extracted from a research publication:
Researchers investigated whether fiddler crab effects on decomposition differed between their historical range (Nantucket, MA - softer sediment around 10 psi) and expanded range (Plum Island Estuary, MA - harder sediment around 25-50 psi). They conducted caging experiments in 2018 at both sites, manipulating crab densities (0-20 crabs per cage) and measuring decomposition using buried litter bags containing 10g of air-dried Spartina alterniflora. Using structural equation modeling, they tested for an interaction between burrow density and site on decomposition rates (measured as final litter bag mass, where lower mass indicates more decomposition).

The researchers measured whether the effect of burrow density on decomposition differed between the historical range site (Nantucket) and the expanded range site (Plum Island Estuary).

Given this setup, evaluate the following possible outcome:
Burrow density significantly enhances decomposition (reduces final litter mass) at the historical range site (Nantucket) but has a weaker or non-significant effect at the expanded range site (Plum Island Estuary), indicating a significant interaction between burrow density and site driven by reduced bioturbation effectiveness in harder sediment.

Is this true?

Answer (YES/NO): NO